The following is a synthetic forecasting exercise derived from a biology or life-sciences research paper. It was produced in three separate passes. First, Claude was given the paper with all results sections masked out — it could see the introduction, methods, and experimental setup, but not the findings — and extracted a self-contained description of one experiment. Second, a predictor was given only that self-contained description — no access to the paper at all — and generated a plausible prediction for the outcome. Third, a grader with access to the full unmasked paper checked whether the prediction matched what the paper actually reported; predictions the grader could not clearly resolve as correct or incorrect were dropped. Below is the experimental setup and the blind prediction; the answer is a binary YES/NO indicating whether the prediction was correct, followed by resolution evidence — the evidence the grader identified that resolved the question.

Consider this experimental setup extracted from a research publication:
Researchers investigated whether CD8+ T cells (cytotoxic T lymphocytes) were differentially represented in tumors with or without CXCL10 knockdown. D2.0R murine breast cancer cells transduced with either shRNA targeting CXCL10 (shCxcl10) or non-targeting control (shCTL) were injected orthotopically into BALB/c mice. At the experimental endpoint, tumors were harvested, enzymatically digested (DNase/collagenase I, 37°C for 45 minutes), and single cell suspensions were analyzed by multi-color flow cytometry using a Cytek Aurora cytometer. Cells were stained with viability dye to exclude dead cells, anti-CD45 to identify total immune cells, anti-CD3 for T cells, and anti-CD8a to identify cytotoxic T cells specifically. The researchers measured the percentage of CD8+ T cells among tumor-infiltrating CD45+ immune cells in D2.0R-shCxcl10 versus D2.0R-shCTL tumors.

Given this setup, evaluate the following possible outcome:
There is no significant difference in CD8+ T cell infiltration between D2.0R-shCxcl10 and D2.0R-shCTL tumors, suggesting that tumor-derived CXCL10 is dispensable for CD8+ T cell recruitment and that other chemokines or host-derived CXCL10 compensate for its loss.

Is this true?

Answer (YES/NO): NO